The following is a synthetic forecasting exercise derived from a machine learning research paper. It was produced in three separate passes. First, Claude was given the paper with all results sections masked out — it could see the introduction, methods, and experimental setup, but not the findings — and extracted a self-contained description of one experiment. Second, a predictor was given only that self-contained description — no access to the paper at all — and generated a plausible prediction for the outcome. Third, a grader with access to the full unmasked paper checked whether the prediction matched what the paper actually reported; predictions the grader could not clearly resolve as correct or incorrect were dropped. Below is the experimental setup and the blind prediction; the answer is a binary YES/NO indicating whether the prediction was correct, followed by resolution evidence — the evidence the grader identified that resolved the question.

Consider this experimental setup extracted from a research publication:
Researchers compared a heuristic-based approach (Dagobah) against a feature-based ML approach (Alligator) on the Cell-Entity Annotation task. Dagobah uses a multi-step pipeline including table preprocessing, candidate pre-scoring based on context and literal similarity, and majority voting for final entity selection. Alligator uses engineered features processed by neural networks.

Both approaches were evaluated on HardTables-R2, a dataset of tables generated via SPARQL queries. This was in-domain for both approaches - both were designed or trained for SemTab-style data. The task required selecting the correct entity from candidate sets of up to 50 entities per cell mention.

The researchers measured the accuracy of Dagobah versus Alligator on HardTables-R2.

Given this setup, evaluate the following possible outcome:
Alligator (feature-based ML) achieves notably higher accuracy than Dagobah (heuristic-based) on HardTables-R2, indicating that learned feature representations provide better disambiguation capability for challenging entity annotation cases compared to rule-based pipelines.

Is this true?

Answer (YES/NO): YES